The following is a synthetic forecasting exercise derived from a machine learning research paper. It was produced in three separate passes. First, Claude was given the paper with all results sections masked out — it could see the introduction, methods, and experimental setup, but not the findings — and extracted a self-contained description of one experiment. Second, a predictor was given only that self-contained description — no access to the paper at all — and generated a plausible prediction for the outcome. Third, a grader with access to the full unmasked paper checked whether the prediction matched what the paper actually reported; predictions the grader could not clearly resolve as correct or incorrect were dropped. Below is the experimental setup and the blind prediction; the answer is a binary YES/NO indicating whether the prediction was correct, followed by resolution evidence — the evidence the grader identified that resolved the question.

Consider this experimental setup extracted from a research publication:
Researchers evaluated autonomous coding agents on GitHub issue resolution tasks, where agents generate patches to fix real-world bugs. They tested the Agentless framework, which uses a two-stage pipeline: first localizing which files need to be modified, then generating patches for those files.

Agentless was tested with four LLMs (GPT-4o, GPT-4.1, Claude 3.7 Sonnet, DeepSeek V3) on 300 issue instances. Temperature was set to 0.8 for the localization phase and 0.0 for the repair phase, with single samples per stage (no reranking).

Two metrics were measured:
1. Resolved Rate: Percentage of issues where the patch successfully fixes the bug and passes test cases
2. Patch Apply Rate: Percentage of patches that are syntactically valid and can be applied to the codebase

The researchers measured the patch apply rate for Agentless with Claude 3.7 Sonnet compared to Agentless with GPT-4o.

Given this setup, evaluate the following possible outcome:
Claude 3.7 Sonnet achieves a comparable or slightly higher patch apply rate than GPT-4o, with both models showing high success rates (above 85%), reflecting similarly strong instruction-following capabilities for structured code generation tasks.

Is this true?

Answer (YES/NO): NO